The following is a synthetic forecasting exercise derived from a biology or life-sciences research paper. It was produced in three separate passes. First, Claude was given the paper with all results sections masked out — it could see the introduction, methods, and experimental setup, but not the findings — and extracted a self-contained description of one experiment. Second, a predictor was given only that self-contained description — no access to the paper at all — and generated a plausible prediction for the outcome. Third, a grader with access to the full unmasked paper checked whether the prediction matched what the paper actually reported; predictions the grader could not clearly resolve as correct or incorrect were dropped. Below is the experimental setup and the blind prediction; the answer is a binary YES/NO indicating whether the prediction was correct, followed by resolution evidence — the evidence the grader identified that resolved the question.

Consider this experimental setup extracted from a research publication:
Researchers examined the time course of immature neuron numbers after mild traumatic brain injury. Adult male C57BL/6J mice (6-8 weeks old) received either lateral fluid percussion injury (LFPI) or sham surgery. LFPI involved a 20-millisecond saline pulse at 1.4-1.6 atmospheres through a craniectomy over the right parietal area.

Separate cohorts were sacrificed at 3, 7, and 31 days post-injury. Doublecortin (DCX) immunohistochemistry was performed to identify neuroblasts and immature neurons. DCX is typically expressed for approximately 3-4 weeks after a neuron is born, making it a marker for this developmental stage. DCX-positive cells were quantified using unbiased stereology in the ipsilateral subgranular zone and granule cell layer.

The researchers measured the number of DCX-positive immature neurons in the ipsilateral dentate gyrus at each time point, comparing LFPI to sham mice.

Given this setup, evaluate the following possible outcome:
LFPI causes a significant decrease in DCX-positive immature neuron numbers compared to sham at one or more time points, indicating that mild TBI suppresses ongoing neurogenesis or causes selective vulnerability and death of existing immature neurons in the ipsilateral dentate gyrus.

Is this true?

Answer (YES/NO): NO